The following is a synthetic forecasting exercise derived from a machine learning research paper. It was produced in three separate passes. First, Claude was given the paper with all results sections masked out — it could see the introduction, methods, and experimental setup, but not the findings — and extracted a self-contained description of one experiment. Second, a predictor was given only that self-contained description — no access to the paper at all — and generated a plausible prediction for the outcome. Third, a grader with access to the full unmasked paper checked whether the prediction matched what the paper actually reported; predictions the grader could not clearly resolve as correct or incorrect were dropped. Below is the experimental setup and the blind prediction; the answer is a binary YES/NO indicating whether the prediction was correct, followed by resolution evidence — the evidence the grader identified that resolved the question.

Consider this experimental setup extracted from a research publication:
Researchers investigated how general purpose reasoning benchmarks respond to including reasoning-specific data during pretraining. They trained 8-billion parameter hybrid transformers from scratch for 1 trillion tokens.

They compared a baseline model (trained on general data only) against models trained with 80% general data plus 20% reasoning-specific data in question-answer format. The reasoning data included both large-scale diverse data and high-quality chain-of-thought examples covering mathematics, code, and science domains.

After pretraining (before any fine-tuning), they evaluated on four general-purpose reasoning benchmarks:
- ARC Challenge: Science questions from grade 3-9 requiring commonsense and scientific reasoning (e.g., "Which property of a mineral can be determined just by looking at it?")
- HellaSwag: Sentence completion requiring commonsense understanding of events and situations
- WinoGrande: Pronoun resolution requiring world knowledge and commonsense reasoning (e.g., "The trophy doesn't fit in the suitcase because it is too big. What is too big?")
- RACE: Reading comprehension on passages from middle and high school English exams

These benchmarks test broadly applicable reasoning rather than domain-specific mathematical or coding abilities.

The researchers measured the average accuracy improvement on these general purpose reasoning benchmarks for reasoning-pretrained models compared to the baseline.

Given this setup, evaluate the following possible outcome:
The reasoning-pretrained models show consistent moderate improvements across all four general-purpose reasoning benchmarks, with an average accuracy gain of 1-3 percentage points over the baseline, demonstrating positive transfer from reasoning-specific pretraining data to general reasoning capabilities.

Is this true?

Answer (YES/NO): NO